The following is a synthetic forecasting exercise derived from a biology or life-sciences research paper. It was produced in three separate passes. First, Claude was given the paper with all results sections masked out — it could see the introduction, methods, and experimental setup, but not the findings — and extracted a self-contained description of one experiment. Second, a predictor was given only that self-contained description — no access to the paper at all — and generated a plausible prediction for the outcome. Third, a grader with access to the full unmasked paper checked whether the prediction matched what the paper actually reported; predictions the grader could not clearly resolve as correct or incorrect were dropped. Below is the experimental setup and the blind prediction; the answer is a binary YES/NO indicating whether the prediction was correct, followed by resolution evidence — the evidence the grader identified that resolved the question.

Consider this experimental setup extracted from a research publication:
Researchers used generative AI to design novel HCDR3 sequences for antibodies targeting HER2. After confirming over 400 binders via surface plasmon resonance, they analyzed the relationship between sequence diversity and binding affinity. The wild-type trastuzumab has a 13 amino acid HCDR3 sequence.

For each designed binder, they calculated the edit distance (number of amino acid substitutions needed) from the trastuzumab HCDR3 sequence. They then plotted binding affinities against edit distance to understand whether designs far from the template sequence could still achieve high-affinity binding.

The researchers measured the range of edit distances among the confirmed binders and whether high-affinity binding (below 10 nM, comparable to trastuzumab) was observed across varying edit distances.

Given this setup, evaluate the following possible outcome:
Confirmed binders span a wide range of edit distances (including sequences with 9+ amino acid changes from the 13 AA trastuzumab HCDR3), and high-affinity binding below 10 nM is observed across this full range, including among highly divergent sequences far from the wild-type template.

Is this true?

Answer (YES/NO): YES